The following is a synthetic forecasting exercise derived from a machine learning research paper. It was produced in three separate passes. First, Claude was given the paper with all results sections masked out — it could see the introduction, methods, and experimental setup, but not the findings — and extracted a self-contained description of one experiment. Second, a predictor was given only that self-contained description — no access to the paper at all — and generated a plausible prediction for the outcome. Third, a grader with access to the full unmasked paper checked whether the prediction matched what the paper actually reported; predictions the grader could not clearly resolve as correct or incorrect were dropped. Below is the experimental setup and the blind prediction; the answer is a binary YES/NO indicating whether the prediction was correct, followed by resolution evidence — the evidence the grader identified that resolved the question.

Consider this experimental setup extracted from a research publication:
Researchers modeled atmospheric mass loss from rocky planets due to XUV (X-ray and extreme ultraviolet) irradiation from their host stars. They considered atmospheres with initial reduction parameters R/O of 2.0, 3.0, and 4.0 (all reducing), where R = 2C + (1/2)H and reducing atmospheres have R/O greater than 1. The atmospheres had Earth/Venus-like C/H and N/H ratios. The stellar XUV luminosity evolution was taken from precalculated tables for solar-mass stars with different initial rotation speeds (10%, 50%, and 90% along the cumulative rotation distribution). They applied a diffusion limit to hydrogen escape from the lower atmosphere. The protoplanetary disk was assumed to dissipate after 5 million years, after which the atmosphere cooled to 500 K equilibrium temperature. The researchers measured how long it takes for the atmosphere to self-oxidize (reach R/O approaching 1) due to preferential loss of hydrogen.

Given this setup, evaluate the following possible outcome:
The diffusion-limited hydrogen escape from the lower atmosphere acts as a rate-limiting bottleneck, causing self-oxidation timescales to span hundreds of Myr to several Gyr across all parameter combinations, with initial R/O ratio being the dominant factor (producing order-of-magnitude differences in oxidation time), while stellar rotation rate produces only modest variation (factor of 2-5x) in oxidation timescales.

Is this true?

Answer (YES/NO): NO